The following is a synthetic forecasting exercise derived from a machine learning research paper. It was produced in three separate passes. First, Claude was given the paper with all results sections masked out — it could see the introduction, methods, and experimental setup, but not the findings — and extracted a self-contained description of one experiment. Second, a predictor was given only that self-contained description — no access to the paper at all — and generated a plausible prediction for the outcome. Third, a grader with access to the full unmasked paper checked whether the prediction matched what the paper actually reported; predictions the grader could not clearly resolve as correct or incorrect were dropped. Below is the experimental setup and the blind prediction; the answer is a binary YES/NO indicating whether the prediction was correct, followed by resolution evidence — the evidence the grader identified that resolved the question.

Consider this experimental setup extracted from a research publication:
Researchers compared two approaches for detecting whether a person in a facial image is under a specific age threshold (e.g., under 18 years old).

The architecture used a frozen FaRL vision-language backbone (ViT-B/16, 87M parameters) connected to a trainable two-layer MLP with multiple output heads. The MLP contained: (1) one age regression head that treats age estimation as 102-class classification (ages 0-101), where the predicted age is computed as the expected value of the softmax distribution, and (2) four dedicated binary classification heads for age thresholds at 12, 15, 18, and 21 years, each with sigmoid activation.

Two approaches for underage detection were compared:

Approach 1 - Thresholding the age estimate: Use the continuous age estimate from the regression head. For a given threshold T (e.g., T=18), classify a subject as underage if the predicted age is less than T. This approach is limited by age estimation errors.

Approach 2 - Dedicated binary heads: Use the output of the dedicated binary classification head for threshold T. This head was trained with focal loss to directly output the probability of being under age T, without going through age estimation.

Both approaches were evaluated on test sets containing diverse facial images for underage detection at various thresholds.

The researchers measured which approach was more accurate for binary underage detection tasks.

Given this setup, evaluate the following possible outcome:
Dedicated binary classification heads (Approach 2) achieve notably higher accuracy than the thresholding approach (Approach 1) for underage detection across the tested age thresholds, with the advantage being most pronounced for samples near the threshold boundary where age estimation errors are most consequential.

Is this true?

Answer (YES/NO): NO